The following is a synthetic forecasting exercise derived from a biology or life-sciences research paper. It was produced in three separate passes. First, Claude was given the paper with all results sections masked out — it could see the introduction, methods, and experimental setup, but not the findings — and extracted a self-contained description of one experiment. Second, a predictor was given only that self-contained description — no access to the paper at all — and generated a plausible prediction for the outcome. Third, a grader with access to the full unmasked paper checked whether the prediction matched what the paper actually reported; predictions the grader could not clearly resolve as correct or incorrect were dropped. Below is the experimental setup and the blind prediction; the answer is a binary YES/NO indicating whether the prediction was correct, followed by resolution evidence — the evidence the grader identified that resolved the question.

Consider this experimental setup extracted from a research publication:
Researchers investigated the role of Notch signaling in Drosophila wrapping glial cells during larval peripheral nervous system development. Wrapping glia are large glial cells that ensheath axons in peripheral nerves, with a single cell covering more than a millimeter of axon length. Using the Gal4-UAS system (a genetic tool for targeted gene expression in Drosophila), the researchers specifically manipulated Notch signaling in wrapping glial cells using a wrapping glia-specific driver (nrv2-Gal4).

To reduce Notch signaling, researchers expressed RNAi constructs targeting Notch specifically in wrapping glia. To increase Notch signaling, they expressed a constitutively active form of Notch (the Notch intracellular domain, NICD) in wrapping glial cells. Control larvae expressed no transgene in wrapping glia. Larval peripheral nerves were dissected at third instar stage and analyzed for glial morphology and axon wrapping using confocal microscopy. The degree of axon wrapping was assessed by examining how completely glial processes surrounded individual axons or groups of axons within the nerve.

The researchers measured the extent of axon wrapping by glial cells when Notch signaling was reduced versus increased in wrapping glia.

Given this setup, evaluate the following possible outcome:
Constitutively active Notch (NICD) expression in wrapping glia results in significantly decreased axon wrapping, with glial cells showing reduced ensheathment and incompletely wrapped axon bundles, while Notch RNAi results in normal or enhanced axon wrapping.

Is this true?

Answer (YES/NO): NO